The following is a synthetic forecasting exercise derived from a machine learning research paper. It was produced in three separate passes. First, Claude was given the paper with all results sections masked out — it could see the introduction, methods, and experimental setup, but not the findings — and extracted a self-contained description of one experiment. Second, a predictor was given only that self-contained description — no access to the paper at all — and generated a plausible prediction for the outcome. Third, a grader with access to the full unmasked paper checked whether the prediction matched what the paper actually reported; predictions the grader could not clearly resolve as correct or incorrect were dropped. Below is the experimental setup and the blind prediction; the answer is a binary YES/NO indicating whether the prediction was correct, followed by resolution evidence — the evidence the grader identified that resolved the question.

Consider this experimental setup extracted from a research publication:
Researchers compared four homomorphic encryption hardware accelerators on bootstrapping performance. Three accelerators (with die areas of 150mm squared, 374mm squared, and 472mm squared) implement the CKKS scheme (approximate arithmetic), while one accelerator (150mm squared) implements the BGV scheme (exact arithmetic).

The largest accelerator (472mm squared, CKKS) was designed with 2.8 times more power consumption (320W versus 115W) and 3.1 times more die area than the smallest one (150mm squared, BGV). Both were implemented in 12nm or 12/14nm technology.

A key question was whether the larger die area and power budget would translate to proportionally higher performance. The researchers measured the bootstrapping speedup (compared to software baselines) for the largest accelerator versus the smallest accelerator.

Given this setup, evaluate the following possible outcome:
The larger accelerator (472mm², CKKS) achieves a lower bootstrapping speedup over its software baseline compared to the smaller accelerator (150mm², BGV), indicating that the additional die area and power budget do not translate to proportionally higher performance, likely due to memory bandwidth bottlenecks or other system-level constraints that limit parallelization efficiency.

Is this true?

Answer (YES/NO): NO